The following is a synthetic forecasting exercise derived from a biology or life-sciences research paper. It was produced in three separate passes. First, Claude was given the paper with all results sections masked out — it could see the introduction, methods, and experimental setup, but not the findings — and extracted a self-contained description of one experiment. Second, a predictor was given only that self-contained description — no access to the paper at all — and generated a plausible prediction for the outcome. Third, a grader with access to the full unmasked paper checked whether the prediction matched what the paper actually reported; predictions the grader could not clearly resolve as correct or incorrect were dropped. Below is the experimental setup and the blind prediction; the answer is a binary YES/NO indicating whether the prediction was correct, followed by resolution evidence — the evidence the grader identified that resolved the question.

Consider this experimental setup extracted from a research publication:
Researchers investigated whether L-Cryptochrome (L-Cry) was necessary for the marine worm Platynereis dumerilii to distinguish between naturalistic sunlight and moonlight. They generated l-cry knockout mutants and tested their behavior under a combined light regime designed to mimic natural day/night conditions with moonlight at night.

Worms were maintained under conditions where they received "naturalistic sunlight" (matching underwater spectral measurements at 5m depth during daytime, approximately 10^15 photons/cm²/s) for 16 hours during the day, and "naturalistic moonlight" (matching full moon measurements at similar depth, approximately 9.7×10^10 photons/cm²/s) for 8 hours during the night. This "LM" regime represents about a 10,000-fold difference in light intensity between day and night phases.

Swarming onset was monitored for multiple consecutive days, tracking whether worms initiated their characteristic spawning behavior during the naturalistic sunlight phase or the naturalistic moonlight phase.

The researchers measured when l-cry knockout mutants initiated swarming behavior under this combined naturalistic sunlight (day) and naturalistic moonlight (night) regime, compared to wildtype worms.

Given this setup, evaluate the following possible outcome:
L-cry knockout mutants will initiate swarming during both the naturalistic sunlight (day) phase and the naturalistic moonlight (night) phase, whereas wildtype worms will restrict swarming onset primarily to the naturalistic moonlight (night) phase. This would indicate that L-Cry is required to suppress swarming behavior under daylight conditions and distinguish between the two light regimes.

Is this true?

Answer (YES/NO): YES